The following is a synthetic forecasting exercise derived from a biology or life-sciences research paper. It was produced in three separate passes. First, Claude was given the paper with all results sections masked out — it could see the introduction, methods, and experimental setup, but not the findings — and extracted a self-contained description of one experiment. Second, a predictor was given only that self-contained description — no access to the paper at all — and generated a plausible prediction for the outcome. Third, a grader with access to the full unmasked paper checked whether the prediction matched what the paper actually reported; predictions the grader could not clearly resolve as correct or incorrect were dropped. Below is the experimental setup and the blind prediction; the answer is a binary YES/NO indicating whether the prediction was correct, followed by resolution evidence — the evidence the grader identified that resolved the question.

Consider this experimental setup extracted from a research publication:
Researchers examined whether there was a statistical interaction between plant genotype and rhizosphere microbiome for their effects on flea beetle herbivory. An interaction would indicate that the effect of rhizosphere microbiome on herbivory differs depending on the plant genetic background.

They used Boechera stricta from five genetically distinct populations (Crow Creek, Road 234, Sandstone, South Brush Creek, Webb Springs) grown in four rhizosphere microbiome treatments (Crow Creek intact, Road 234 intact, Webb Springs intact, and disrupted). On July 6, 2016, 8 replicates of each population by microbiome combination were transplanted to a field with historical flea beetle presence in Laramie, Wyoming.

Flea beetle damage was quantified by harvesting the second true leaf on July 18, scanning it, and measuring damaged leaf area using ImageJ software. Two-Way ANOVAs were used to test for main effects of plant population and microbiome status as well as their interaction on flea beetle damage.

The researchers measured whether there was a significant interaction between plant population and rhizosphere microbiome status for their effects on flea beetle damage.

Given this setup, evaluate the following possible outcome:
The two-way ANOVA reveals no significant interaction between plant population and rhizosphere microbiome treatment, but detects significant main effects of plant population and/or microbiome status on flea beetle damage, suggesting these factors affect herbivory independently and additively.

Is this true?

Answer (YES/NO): YES